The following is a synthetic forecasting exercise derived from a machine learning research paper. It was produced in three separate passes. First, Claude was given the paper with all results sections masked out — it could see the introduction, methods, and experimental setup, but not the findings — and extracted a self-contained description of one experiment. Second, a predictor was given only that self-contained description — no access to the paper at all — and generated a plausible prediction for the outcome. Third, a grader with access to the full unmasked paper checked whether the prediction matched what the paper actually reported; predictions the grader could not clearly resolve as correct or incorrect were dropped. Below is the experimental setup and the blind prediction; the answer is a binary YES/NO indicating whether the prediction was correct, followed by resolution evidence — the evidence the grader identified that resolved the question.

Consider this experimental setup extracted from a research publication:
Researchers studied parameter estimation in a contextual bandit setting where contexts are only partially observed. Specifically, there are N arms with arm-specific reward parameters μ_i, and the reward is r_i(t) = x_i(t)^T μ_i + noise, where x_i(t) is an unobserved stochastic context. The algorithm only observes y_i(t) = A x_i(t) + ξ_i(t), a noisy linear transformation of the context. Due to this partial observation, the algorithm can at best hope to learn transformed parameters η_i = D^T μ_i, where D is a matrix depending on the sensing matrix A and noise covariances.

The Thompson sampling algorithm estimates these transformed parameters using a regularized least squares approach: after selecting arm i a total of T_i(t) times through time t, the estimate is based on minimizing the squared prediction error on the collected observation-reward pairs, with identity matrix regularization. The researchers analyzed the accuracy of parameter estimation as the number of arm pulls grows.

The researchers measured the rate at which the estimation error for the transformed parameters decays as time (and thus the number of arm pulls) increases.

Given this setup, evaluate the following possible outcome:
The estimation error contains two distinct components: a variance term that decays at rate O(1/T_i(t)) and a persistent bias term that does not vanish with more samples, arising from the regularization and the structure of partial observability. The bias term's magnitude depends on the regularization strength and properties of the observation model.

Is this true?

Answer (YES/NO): NO